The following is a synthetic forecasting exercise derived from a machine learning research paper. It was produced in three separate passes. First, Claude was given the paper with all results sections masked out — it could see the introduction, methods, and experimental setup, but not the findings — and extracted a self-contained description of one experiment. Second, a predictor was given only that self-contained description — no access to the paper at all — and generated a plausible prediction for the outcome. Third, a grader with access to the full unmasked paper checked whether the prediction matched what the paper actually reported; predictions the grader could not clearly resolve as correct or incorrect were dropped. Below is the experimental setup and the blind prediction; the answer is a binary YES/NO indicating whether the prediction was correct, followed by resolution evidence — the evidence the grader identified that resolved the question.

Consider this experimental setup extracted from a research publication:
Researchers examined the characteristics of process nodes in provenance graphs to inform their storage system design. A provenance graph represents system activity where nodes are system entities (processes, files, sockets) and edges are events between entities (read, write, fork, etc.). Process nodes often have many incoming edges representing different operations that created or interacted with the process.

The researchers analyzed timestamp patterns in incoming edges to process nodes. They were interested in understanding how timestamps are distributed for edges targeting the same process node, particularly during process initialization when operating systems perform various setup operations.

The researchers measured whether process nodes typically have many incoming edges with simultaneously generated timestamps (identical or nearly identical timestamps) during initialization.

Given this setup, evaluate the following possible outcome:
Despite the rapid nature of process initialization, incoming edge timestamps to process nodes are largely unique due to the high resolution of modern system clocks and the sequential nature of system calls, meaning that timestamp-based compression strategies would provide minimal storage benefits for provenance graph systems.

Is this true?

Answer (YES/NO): NO